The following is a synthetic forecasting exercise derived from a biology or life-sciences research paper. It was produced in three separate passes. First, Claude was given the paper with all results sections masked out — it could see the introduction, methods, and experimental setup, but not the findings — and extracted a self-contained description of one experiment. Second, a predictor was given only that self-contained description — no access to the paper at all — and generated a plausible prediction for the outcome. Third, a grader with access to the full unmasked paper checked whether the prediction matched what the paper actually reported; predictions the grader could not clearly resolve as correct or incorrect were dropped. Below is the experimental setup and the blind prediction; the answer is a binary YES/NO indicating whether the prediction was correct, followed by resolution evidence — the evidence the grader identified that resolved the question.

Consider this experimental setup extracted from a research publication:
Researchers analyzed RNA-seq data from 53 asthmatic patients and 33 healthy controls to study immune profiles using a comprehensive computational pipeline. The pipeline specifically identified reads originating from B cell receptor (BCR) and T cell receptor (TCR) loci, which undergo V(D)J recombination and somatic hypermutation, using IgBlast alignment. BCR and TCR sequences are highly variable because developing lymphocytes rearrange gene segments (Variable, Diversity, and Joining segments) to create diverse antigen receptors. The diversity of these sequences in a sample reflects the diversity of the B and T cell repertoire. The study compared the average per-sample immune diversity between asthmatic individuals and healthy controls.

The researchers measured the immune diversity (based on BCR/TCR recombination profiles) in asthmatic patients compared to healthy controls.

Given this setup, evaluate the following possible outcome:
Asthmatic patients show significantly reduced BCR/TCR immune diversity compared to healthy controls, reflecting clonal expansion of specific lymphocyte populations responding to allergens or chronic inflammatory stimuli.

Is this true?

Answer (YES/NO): YES